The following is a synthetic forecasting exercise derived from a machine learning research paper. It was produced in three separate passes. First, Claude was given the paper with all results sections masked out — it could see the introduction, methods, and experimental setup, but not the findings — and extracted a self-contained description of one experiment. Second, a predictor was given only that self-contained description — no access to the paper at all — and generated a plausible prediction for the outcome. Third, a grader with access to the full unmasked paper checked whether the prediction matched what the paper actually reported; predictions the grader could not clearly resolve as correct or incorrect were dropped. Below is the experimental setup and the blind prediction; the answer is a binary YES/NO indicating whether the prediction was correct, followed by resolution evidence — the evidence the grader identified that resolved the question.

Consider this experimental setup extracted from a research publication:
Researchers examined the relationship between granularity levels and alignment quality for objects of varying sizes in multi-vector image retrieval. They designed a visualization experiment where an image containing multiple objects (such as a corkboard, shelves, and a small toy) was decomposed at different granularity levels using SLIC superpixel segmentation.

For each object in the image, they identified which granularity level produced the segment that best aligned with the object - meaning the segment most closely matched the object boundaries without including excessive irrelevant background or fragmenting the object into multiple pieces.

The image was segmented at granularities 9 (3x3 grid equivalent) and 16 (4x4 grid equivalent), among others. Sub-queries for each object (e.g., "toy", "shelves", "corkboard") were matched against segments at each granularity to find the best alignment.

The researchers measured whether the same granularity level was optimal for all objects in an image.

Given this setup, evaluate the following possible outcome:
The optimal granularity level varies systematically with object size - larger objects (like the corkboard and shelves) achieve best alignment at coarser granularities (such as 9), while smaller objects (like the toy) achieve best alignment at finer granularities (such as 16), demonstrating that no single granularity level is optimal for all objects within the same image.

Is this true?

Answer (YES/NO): NO